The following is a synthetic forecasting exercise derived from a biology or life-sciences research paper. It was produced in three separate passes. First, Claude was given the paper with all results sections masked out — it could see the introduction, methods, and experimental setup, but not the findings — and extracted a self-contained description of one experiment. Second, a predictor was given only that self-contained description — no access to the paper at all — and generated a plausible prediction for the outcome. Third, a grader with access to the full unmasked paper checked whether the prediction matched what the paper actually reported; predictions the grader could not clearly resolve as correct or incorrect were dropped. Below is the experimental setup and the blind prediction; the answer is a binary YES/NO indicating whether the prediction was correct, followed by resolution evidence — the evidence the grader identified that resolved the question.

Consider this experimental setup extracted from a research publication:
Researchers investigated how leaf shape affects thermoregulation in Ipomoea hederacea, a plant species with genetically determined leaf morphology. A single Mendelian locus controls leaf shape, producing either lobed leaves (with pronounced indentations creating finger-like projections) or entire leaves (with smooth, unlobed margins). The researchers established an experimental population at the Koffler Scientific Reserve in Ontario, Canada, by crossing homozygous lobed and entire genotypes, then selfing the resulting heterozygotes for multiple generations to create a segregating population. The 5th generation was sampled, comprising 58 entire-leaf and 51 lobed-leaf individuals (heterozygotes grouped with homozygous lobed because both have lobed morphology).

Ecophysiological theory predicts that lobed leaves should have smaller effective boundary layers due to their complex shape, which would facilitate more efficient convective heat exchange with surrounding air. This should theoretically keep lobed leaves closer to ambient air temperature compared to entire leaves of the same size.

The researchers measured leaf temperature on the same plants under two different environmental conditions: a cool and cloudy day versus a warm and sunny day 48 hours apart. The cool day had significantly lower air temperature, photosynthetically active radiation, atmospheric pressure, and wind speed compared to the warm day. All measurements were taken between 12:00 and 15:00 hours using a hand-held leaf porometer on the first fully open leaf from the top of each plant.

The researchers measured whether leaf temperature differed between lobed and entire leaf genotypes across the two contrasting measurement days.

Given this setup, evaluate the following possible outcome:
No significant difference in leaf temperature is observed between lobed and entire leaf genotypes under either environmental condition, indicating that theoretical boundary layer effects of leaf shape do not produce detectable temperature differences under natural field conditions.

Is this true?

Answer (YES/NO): YES